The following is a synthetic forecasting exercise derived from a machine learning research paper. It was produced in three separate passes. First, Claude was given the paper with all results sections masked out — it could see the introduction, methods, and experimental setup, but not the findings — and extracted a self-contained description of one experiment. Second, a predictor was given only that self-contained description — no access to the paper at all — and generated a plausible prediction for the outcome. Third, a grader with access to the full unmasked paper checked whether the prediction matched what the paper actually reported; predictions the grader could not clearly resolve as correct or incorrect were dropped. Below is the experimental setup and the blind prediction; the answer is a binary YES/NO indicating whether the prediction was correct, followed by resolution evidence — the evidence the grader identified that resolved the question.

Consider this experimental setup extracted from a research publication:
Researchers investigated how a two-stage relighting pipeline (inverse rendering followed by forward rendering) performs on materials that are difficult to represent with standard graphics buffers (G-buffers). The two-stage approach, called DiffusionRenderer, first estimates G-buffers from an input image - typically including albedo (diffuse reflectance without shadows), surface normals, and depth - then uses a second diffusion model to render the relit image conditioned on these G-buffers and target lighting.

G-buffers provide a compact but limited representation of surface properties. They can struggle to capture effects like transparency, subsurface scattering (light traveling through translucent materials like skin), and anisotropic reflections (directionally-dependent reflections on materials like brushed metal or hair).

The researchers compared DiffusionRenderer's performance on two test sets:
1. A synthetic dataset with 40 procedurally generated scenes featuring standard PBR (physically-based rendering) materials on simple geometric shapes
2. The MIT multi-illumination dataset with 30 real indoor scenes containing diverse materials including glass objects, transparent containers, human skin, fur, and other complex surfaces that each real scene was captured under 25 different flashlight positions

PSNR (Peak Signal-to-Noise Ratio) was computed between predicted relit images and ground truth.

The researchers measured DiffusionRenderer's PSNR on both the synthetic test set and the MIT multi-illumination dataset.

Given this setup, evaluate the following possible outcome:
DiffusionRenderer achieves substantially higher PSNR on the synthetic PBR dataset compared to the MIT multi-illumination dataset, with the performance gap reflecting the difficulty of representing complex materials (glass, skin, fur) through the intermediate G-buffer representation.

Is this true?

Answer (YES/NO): YES